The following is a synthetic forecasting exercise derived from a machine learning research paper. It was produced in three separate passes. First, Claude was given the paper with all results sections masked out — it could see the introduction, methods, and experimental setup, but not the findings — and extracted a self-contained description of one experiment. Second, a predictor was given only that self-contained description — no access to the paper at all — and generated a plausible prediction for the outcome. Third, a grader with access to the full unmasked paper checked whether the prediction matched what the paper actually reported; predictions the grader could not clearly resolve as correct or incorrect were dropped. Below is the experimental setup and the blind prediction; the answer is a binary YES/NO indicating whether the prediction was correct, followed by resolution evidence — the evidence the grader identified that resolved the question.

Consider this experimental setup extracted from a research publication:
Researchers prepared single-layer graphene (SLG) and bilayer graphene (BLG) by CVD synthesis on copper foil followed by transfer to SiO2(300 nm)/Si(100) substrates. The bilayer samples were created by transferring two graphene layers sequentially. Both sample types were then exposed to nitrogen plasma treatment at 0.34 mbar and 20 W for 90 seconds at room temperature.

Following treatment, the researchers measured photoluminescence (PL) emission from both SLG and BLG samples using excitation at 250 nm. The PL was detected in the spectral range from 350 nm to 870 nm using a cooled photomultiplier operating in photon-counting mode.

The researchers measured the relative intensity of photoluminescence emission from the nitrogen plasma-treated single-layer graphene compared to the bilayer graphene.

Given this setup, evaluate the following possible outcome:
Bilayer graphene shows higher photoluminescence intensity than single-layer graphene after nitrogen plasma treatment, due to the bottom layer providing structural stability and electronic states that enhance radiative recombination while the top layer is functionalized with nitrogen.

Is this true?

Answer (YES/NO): YES